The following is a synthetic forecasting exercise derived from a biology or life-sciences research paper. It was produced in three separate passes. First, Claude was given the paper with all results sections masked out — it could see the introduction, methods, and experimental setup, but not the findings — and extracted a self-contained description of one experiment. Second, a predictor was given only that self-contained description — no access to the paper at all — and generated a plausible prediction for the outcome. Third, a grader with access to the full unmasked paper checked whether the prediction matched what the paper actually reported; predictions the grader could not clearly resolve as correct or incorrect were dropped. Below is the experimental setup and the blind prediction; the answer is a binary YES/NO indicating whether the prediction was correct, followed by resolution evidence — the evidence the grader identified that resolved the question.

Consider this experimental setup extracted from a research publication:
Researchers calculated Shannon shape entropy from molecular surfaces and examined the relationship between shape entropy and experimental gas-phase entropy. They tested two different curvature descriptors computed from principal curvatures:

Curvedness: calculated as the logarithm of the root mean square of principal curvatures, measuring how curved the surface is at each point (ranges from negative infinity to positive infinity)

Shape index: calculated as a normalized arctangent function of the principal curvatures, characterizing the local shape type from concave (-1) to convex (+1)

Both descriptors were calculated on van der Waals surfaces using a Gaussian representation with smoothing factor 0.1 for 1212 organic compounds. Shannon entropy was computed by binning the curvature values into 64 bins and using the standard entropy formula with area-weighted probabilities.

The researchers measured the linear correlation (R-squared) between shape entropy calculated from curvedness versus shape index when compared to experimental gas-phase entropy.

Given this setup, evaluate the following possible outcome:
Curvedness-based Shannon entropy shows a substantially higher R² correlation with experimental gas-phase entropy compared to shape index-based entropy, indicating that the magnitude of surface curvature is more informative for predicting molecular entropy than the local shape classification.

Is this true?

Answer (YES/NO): NO